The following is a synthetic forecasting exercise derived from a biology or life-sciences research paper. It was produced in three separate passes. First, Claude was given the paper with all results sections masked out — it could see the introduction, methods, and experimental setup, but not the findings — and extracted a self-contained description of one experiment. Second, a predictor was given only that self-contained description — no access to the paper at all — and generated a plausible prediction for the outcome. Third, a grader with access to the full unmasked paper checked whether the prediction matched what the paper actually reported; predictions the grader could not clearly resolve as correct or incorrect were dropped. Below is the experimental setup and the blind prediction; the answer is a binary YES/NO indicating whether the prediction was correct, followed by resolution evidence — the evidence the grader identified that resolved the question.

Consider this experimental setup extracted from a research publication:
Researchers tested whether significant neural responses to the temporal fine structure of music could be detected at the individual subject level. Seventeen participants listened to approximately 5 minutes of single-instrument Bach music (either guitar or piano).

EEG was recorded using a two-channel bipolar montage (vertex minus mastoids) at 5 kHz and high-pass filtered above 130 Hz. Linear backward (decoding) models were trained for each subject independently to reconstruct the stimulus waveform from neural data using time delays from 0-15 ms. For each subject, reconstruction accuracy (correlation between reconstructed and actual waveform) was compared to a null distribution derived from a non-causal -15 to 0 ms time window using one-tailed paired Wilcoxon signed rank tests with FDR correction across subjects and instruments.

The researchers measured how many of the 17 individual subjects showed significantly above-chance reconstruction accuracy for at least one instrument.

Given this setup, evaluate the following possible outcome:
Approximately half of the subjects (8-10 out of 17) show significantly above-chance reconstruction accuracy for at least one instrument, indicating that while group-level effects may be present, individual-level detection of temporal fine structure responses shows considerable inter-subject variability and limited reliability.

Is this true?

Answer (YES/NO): NO